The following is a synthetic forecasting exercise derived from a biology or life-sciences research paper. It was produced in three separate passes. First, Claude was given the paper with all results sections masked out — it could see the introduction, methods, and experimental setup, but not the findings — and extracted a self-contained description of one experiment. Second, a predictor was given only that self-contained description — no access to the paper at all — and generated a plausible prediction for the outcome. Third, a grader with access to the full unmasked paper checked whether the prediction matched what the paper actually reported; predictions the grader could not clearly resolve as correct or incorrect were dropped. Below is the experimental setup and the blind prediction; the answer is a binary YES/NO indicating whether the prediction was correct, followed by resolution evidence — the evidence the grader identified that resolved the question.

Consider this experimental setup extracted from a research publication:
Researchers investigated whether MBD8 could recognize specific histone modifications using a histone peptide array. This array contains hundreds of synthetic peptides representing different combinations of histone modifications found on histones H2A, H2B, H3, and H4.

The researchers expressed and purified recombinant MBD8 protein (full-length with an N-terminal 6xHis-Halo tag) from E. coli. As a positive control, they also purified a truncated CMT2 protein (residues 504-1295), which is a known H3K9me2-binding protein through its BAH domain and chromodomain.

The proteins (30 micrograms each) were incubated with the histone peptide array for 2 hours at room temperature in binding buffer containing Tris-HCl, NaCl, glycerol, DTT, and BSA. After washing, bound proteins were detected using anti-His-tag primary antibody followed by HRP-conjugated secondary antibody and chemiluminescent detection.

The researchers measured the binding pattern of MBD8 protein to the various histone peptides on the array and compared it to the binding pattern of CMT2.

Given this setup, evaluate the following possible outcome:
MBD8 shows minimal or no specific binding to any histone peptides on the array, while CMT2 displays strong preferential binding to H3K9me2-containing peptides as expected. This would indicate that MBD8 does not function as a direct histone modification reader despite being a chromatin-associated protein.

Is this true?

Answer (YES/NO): NO